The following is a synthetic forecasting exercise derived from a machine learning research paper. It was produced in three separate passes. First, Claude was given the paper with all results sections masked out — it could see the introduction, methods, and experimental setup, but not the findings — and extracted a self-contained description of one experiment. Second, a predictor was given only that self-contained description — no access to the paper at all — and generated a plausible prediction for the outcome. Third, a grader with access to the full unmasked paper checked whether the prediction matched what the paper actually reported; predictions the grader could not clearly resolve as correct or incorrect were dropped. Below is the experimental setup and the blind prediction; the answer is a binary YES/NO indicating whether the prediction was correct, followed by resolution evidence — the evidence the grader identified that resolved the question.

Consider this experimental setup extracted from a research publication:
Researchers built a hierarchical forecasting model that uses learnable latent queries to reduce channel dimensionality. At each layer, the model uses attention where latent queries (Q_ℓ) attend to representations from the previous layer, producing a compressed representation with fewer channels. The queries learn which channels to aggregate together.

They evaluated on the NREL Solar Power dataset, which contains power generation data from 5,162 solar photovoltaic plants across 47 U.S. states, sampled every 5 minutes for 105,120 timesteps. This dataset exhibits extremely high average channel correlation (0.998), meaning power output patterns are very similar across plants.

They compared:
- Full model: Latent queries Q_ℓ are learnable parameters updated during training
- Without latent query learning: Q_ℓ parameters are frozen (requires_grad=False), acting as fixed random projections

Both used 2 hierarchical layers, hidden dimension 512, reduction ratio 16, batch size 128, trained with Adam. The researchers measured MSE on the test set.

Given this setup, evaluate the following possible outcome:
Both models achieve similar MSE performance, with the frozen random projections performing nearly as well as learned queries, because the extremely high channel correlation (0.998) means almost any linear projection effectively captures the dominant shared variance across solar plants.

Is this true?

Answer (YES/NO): YES